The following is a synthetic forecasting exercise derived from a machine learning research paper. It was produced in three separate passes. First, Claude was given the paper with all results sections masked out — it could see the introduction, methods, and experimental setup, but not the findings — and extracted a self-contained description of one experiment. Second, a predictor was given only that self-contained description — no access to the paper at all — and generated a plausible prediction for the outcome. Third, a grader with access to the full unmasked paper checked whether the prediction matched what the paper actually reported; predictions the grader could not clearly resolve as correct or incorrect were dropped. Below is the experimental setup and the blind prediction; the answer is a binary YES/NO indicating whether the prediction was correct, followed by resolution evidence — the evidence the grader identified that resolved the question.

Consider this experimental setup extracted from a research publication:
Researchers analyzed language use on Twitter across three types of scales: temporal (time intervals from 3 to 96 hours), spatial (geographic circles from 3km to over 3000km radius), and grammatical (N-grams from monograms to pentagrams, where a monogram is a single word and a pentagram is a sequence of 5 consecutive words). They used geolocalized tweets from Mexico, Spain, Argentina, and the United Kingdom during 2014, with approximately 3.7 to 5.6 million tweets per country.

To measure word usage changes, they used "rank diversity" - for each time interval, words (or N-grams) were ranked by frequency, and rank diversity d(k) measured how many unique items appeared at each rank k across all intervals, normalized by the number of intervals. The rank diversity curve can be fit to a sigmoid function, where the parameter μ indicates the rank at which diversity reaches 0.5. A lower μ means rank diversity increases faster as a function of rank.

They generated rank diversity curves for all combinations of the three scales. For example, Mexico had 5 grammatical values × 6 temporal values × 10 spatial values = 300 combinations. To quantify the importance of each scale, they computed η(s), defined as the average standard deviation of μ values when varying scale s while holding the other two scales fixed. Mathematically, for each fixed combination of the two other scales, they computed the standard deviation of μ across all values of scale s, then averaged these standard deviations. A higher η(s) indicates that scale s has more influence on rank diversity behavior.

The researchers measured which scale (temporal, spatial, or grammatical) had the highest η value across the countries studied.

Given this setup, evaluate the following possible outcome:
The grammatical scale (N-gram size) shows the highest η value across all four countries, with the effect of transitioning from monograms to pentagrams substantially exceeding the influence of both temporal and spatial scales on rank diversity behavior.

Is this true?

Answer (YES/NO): YES